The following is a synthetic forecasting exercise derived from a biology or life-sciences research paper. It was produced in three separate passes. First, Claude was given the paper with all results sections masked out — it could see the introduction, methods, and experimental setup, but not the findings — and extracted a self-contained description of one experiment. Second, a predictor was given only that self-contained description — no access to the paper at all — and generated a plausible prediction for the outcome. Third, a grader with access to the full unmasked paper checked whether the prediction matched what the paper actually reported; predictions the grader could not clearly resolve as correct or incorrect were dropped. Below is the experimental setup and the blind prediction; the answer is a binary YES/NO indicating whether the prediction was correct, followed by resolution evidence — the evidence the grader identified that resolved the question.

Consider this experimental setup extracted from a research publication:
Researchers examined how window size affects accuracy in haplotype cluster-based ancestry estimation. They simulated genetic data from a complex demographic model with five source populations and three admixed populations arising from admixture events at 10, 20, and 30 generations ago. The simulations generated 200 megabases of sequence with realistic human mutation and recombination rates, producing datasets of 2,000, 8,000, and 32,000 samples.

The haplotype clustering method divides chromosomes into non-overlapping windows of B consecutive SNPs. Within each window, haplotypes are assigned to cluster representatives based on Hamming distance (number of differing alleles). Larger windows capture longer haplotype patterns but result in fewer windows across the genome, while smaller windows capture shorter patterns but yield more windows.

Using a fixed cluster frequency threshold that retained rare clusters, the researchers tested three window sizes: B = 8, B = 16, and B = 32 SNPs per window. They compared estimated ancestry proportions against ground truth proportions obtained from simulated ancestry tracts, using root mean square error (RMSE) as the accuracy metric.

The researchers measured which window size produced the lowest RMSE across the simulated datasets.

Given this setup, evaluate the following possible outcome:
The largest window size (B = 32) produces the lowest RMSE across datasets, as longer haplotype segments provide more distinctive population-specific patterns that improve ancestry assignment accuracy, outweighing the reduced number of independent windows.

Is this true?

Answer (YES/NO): YES